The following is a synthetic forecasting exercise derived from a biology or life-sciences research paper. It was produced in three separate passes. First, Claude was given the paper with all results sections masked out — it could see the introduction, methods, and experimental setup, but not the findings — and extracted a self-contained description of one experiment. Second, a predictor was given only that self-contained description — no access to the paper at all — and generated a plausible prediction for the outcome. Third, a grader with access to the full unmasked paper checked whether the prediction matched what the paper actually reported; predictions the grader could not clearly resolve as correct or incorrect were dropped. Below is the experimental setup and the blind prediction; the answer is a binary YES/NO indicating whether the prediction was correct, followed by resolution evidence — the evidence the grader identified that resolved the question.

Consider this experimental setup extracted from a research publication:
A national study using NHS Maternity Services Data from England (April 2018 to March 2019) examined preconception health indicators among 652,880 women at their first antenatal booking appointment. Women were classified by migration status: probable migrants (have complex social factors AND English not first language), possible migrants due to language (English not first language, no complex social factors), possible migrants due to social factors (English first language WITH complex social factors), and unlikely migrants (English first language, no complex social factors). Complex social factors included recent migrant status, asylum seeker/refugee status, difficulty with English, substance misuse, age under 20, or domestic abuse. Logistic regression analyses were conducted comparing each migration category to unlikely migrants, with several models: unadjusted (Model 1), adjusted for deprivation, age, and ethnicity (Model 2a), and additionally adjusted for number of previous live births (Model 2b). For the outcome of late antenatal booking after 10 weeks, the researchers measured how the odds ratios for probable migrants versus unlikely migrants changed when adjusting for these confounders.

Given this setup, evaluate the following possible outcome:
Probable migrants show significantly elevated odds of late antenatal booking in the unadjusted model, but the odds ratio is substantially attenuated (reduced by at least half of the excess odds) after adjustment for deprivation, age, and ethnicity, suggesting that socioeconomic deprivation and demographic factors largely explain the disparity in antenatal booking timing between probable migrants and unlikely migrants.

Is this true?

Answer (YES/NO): NO